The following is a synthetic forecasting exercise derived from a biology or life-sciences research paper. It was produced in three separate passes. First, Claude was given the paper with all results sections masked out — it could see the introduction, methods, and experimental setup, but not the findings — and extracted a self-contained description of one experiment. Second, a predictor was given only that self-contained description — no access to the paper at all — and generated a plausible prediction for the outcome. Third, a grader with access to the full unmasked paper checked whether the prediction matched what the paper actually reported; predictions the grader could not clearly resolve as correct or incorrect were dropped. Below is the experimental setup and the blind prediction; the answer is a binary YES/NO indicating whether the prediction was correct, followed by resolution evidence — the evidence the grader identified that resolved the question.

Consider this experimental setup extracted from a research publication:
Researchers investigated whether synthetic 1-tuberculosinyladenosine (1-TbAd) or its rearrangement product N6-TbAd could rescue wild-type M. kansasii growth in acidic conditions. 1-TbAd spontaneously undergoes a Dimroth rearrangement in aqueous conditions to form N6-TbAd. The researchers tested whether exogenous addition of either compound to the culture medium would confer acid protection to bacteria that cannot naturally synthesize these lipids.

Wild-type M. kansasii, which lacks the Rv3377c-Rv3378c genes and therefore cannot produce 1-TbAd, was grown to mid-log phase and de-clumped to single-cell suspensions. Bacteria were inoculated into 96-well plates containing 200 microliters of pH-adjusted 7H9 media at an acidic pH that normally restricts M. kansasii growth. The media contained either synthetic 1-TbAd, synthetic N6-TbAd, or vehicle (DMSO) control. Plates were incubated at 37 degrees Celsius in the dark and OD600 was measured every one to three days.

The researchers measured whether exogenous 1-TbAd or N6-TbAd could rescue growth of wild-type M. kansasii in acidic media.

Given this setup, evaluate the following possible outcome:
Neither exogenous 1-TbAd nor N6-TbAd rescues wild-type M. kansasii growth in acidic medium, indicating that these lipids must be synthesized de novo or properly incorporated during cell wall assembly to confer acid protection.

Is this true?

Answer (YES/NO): YES